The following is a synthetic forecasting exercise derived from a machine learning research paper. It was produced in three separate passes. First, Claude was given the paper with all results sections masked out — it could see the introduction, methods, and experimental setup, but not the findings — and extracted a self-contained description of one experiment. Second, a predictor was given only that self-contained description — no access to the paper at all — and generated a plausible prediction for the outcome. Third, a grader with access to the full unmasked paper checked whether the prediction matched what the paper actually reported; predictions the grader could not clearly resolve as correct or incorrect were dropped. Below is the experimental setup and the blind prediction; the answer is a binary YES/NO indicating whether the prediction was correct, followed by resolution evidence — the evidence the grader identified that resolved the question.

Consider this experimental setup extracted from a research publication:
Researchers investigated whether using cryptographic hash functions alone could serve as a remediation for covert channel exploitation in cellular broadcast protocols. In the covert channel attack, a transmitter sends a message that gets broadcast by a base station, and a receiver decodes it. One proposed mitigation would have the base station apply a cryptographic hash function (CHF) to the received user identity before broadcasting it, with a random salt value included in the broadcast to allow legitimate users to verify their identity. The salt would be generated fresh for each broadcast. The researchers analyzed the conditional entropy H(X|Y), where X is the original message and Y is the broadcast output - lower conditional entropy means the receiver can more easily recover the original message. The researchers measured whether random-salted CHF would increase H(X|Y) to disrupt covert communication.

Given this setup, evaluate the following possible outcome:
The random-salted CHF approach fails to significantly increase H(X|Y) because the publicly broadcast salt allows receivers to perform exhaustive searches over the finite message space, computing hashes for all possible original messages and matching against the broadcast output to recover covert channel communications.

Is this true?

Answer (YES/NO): YES